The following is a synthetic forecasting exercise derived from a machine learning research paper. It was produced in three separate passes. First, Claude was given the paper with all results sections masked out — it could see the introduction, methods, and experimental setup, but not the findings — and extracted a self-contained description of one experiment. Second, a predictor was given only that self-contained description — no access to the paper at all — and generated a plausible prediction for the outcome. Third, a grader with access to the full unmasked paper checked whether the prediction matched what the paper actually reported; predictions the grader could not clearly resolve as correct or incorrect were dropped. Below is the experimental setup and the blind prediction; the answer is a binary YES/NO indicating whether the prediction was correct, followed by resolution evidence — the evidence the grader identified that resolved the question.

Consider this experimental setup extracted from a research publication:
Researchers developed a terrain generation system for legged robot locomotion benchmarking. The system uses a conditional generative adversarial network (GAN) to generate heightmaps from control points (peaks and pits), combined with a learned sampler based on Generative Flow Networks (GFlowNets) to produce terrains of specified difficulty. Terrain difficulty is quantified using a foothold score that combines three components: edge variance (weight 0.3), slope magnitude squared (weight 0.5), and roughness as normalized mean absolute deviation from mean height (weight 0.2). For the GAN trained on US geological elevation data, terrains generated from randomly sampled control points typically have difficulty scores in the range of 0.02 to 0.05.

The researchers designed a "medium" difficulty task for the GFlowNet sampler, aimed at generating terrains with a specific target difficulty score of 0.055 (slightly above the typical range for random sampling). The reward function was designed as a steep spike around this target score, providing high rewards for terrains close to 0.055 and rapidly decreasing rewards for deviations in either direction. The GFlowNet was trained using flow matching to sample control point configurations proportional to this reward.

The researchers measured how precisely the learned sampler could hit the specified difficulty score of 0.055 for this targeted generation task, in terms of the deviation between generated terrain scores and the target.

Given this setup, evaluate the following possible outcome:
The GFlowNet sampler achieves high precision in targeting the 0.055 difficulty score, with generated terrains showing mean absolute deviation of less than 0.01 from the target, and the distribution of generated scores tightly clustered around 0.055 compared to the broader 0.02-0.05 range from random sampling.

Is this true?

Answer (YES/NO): YES